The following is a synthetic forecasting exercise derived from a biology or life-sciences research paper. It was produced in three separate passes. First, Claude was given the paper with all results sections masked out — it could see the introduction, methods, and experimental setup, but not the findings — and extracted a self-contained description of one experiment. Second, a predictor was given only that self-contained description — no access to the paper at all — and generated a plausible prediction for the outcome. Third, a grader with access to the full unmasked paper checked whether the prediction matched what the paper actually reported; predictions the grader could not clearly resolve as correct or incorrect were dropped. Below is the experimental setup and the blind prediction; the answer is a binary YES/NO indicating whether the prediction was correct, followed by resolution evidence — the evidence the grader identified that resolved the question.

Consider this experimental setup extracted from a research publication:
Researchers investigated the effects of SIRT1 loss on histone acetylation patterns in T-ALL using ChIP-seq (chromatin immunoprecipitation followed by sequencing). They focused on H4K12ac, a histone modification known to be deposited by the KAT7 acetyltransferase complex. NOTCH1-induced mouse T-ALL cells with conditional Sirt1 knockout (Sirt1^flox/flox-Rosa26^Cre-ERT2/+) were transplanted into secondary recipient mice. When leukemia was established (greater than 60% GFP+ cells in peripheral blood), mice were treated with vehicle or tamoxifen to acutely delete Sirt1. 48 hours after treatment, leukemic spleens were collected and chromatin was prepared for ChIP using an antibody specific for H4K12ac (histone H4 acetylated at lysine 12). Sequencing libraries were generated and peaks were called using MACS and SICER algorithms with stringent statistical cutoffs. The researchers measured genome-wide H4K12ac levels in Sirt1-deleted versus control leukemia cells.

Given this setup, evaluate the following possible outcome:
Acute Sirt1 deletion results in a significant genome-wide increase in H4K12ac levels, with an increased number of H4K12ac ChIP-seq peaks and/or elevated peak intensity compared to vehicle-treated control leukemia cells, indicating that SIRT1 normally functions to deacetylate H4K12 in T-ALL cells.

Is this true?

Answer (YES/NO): NO